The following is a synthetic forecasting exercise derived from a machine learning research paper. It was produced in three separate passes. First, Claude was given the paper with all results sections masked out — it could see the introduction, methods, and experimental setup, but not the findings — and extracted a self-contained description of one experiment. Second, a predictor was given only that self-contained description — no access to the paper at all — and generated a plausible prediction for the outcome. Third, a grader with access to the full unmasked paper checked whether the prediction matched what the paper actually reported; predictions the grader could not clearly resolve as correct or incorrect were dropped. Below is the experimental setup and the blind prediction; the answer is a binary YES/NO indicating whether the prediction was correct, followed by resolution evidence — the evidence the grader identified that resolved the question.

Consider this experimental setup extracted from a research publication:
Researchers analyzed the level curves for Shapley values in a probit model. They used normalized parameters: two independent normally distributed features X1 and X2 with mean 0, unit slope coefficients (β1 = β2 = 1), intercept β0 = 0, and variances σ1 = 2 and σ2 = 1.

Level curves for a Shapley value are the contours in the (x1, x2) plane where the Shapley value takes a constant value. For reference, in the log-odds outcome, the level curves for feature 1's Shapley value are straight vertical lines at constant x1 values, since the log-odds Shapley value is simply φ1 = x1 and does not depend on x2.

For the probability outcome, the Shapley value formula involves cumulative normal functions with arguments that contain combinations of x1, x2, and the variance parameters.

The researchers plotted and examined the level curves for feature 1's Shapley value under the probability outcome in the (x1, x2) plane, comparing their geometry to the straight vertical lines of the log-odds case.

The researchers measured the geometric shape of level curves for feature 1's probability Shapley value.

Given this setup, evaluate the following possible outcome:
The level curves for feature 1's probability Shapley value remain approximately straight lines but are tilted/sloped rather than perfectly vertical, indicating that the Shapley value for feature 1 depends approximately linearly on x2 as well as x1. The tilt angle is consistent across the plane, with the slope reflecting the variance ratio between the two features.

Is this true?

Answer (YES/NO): NO